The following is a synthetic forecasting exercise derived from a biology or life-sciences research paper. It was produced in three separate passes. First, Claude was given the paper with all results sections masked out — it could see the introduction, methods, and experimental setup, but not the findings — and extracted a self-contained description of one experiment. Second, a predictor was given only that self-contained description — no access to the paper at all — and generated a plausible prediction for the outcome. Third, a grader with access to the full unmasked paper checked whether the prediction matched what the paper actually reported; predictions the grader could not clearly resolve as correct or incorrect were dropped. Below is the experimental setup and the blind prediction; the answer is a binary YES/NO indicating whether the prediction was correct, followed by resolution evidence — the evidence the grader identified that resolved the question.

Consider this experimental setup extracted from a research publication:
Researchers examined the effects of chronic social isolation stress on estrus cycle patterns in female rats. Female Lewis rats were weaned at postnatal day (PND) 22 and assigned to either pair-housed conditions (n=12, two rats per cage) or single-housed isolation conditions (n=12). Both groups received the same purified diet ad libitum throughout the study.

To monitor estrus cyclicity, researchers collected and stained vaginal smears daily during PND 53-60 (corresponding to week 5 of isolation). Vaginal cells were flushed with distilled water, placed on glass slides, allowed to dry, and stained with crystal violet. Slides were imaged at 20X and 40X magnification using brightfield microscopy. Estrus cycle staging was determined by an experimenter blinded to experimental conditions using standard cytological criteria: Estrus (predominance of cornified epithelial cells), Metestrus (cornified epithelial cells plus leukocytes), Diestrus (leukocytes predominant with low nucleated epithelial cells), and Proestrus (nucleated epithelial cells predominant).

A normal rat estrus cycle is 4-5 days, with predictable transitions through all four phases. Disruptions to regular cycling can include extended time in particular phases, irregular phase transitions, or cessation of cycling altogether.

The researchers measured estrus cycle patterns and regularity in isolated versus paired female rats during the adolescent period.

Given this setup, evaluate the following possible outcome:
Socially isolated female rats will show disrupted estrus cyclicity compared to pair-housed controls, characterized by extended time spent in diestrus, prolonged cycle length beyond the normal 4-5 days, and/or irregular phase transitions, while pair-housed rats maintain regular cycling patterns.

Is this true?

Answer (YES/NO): NO